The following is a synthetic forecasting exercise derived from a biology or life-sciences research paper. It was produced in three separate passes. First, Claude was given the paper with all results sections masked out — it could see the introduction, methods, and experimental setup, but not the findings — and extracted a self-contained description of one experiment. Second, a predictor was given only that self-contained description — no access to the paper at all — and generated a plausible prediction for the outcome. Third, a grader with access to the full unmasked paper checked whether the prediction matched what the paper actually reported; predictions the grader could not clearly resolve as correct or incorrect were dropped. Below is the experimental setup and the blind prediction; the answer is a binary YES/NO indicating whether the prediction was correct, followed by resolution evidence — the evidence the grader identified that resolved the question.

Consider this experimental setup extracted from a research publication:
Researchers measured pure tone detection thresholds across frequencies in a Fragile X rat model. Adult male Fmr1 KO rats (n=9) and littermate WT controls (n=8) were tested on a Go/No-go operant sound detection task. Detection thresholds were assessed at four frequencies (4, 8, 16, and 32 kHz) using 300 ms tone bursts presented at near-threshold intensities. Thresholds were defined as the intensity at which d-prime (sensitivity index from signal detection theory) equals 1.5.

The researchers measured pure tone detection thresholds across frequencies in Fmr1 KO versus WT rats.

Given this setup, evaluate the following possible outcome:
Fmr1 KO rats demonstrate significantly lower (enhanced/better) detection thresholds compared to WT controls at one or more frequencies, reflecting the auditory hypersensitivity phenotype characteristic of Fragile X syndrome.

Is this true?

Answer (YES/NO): NO